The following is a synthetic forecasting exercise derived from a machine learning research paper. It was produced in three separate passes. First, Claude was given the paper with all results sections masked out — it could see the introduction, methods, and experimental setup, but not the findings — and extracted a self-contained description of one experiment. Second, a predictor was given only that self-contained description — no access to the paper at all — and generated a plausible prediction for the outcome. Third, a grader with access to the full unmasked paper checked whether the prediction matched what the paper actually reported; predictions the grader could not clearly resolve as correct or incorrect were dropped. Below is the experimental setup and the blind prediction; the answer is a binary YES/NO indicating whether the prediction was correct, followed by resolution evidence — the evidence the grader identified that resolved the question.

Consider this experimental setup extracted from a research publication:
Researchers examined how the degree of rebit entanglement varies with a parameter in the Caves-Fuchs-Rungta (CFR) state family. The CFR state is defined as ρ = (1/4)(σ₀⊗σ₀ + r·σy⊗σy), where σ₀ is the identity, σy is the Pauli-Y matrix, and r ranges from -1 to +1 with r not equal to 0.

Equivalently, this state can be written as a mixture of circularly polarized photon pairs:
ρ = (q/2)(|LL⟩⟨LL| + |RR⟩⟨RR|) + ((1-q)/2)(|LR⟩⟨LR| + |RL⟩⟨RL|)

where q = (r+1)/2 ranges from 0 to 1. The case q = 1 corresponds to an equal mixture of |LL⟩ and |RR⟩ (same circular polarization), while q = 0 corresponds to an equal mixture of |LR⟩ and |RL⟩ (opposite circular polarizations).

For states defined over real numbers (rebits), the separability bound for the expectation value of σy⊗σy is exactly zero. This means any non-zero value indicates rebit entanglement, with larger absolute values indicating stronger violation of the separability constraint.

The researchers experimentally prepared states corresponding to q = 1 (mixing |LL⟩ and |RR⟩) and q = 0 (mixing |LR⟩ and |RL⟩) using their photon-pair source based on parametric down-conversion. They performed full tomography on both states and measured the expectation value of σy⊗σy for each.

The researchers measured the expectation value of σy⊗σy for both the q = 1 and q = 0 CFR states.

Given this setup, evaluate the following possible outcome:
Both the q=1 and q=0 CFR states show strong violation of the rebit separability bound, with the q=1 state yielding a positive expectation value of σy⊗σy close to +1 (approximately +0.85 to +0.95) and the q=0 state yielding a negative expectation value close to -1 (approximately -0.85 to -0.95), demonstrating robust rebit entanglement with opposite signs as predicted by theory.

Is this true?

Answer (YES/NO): NO